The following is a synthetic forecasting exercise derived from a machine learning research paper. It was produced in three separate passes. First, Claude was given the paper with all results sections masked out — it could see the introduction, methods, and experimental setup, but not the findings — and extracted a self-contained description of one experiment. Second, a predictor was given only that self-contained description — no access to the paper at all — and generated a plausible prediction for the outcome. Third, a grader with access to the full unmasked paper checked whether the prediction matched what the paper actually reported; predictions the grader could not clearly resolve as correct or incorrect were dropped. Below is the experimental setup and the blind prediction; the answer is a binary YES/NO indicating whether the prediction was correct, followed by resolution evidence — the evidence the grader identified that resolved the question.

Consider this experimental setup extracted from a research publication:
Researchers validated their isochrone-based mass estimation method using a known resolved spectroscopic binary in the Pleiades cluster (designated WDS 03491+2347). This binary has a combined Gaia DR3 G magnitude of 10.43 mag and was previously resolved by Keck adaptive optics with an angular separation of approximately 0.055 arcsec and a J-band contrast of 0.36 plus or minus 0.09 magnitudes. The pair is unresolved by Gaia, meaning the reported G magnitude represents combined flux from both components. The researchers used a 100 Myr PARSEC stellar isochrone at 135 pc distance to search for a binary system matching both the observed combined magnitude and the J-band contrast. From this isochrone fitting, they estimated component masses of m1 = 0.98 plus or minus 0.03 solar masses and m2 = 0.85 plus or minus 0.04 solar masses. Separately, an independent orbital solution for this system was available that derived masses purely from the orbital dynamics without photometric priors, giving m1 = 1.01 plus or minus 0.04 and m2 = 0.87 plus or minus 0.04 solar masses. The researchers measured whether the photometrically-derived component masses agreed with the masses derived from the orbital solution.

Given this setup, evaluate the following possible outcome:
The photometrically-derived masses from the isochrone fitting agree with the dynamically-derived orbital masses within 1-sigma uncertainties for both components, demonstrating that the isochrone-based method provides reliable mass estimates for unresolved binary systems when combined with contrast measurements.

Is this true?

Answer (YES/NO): YES